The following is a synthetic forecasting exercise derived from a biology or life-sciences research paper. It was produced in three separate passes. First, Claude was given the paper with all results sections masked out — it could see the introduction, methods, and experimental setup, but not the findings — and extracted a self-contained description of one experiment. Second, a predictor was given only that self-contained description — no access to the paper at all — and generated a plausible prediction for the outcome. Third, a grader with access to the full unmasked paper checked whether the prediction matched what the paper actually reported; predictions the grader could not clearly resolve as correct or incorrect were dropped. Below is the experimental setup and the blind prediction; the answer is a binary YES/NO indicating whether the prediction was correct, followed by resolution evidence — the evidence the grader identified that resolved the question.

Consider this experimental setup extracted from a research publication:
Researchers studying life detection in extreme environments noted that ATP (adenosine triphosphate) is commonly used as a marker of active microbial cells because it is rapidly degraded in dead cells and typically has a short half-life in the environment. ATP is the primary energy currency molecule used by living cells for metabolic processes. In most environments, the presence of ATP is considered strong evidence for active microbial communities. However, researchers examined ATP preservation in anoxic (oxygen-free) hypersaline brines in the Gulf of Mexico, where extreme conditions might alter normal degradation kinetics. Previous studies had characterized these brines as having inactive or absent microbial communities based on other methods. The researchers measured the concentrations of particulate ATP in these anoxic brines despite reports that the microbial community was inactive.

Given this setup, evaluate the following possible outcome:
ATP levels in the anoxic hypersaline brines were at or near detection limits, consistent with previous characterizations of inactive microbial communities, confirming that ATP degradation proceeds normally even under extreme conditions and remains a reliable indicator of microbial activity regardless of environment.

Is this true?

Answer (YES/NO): NO